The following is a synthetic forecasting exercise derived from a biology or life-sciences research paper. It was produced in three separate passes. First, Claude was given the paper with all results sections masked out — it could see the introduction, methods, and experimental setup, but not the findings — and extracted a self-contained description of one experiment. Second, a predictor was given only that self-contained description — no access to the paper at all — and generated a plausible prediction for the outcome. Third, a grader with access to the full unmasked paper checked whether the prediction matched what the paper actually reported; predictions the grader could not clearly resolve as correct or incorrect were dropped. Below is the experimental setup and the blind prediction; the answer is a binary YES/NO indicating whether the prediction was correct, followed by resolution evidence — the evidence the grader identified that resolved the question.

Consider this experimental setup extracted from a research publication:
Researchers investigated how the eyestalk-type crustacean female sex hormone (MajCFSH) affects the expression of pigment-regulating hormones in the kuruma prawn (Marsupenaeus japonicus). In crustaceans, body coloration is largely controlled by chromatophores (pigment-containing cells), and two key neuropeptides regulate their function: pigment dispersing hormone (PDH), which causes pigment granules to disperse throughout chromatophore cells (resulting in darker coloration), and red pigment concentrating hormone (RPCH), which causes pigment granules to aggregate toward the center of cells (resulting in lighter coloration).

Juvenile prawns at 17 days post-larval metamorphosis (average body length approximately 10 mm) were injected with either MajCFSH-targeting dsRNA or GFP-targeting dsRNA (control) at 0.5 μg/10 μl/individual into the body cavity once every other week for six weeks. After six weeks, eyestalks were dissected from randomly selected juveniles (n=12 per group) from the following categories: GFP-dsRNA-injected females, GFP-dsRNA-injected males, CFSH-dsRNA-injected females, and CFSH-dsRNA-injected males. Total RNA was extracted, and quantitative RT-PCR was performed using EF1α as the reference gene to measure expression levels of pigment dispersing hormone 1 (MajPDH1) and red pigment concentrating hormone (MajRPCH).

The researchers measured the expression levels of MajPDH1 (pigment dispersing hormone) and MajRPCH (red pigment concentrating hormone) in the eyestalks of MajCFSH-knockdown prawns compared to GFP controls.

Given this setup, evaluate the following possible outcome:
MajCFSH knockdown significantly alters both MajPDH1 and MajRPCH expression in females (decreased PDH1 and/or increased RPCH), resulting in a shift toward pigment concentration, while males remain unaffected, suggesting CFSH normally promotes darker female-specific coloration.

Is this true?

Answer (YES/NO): NO